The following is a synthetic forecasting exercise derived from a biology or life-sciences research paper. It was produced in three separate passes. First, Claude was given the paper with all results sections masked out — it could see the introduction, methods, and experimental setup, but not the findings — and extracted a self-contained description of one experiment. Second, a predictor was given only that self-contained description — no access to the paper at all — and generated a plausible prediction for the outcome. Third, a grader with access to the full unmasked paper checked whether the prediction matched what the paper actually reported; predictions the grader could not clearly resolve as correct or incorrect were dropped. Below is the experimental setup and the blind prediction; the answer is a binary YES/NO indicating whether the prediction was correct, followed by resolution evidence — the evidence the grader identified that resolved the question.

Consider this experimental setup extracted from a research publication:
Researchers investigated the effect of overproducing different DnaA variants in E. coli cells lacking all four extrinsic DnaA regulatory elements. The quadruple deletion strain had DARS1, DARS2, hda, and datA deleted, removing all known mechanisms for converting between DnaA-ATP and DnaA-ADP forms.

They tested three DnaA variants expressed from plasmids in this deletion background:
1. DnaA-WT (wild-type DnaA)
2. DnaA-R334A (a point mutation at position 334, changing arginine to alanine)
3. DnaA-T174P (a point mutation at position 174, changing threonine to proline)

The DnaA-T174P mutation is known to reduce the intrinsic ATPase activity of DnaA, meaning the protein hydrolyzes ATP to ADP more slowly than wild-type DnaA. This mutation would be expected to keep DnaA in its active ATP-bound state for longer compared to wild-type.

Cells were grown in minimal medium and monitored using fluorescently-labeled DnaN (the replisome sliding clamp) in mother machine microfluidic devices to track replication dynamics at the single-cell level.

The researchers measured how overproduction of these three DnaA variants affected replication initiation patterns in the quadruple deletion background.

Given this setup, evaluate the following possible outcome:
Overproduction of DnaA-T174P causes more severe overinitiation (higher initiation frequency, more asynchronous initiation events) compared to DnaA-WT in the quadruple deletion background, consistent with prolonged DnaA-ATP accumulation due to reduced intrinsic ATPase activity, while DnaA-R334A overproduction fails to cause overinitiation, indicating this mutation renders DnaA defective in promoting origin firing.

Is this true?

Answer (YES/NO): NO